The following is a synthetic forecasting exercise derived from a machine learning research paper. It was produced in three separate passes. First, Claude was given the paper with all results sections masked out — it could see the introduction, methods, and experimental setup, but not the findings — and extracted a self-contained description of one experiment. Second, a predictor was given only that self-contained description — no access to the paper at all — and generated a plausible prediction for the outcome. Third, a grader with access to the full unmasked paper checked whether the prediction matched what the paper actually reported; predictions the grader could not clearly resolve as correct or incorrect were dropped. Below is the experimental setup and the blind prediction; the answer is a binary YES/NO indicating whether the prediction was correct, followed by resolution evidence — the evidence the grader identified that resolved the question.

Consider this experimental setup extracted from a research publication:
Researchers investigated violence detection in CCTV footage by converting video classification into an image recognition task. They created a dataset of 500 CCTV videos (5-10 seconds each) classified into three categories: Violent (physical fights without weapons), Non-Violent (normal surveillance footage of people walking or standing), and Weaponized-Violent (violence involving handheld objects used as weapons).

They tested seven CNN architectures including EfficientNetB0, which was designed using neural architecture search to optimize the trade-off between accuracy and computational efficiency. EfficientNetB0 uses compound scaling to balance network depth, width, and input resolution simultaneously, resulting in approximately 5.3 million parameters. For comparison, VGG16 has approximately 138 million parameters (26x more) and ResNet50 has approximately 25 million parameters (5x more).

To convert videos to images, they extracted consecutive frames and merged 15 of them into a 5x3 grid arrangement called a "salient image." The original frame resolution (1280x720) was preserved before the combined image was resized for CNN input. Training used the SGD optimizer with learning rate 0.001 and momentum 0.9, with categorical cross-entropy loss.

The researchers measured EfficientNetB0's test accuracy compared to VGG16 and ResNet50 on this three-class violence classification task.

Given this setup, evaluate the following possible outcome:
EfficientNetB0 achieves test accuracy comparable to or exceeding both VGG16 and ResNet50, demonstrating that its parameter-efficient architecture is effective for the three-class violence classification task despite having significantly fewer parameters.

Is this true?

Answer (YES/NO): NO